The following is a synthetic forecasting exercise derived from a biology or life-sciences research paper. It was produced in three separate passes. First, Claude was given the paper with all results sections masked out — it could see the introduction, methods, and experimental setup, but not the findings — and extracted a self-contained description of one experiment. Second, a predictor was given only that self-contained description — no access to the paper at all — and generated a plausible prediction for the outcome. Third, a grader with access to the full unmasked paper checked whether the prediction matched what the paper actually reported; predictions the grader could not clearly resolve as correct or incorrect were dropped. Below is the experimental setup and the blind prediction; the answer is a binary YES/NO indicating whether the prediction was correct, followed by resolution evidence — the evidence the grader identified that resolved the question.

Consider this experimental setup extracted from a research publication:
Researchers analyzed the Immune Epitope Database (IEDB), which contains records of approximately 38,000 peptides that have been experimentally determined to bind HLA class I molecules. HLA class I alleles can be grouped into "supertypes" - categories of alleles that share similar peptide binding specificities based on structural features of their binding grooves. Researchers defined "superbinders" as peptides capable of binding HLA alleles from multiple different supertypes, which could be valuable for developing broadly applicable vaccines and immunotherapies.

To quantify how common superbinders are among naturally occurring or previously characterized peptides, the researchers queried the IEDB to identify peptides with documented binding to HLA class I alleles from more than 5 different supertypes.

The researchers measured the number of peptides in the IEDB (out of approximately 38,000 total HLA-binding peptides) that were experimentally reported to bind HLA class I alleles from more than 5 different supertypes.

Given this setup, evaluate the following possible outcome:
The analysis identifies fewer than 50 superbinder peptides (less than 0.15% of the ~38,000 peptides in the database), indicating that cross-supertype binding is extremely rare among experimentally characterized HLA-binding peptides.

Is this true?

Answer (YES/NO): NO